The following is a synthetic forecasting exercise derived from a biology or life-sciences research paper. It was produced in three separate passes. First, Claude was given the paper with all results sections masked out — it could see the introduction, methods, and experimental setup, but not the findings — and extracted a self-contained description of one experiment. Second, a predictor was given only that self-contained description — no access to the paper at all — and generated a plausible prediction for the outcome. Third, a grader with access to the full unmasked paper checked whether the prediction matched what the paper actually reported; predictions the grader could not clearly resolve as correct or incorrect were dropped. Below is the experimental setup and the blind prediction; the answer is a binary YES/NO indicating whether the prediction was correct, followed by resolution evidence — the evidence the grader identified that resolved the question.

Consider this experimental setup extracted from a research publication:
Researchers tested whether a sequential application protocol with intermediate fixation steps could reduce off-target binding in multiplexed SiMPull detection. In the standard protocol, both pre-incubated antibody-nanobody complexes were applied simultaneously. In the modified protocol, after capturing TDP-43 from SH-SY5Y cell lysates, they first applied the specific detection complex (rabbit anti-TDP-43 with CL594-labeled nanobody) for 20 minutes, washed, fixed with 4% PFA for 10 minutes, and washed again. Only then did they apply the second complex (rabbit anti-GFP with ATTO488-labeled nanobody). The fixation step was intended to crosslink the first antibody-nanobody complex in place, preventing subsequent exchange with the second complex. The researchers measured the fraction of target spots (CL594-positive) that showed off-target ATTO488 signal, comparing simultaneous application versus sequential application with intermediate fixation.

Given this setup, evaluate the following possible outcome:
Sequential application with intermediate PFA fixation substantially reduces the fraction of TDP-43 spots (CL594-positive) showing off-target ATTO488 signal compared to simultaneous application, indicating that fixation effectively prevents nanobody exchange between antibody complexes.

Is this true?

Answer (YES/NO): NO